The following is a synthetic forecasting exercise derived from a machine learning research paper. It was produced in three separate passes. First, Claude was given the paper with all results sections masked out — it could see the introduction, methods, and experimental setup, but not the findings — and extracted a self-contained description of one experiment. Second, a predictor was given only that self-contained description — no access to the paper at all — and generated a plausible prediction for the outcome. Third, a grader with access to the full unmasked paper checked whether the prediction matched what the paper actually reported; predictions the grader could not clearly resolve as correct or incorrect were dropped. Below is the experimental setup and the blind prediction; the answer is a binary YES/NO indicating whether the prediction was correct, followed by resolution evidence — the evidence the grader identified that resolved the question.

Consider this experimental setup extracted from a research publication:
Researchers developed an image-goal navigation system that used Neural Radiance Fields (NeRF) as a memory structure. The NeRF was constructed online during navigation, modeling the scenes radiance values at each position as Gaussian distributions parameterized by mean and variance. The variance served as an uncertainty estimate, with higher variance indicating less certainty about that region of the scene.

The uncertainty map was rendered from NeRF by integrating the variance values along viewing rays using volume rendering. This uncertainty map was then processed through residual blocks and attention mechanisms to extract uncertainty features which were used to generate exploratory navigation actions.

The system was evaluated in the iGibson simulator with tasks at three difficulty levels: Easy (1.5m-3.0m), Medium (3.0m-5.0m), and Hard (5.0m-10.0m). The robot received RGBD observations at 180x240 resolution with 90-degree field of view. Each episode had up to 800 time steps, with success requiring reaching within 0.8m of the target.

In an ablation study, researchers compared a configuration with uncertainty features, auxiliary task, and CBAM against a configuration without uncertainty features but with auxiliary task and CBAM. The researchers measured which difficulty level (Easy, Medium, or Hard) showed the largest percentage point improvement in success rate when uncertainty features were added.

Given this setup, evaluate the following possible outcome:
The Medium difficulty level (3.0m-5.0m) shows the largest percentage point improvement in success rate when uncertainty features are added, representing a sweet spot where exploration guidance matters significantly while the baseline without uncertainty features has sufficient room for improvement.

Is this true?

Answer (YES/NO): YES